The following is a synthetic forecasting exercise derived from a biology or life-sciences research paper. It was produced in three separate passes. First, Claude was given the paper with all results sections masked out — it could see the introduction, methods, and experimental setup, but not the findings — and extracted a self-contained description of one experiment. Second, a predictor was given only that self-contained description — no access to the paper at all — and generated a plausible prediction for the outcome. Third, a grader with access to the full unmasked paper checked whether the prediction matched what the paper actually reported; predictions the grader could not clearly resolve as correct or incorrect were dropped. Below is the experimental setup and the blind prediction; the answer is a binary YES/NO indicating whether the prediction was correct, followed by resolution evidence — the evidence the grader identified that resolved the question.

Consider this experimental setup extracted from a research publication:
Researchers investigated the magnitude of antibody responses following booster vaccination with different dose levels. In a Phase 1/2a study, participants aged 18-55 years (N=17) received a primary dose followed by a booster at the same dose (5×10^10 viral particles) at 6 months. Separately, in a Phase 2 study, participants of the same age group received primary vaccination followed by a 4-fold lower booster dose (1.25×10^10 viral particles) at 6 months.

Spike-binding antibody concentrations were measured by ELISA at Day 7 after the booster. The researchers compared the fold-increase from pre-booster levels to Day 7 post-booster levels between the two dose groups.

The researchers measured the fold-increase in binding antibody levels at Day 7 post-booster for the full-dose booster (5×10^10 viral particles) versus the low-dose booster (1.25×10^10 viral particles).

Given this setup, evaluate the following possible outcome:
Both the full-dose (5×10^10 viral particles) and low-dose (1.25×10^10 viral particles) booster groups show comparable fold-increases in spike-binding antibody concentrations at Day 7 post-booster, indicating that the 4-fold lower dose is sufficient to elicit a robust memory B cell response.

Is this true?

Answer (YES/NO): NO